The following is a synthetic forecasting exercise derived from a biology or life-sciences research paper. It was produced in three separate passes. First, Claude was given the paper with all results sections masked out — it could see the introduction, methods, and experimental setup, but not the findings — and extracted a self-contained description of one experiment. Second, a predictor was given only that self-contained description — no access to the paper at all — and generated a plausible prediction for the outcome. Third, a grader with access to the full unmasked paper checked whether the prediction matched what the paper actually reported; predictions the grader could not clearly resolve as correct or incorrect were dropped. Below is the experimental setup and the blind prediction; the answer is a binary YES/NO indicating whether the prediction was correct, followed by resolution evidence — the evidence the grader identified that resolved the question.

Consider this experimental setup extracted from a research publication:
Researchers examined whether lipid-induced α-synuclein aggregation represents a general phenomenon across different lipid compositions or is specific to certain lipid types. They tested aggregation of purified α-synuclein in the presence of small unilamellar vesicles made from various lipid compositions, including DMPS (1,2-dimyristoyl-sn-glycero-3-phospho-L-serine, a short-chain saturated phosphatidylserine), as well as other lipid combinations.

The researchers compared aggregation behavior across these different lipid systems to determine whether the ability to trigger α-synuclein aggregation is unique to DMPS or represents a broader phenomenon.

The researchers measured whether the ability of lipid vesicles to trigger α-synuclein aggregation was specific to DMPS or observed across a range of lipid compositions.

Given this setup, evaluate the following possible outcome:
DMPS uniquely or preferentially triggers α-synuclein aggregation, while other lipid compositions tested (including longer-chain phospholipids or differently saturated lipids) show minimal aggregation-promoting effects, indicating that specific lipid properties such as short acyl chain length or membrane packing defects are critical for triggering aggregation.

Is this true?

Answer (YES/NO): NO